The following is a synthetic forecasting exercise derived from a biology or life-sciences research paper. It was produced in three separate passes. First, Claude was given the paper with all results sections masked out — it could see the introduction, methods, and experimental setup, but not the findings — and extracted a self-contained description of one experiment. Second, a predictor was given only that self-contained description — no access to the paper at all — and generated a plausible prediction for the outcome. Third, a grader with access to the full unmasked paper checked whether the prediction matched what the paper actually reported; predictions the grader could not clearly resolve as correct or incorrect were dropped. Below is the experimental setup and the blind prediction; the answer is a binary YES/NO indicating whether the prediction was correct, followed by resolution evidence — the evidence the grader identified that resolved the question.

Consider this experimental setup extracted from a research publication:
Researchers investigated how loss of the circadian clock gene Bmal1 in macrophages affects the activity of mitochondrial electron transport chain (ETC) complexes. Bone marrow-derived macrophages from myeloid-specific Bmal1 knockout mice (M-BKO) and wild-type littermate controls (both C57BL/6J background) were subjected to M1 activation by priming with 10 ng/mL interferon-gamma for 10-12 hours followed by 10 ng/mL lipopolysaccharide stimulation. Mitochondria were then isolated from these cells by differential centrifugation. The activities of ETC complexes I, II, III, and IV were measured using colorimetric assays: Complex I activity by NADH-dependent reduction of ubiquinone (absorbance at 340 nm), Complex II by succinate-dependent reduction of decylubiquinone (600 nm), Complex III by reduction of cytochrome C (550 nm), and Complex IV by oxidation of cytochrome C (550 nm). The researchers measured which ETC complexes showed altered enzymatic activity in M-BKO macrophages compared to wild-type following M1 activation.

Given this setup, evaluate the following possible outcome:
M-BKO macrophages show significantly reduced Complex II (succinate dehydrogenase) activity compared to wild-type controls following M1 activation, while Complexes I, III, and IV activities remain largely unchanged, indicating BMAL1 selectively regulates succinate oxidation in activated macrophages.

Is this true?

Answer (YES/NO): NO